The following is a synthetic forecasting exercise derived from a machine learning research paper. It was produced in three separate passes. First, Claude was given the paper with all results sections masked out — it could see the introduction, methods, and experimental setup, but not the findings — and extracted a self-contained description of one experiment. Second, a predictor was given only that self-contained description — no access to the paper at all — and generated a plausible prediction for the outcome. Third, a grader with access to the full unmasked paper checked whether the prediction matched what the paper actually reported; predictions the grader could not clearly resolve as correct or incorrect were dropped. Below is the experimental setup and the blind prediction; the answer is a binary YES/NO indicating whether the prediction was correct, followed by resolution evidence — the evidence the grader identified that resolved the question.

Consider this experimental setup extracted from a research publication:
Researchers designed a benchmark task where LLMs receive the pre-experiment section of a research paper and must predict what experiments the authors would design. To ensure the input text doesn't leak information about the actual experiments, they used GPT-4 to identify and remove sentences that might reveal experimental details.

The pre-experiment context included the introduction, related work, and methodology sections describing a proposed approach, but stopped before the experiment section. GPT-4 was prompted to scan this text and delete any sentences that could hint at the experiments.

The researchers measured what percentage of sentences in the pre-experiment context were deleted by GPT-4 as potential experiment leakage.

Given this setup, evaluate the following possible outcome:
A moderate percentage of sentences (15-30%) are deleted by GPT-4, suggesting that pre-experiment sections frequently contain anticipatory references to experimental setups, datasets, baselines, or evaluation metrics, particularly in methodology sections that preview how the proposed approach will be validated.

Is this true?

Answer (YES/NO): NO